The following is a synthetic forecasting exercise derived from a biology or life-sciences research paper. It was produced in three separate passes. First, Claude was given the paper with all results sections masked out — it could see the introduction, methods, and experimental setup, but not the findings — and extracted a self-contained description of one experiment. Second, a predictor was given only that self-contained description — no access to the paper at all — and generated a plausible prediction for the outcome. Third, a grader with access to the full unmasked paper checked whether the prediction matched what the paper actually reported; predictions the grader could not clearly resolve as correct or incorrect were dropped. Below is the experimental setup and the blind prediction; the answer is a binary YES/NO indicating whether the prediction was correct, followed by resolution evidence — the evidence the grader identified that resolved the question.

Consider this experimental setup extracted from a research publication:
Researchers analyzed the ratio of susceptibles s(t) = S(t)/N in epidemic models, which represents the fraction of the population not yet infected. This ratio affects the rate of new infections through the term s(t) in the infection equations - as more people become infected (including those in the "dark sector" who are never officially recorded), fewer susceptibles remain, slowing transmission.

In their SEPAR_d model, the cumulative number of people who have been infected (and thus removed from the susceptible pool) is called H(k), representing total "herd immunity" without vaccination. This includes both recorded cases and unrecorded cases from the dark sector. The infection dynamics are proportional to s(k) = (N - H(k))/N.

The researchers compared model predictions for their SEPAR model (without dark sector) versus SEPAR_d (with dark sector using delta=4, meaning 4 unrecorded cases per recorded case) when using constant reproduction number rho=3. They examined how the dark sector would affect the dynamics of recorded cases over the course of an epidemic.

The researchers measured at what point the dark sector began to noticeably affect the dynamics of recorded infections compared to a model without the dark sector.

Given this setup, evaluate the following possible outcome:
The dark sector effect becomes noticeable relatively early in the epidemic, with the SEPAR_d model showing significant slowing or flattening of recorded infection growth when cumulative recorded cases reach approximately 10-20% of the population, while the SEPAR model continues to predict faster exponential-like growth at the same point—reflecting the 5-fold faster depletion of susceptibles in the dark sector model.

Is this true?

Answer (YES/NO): NO